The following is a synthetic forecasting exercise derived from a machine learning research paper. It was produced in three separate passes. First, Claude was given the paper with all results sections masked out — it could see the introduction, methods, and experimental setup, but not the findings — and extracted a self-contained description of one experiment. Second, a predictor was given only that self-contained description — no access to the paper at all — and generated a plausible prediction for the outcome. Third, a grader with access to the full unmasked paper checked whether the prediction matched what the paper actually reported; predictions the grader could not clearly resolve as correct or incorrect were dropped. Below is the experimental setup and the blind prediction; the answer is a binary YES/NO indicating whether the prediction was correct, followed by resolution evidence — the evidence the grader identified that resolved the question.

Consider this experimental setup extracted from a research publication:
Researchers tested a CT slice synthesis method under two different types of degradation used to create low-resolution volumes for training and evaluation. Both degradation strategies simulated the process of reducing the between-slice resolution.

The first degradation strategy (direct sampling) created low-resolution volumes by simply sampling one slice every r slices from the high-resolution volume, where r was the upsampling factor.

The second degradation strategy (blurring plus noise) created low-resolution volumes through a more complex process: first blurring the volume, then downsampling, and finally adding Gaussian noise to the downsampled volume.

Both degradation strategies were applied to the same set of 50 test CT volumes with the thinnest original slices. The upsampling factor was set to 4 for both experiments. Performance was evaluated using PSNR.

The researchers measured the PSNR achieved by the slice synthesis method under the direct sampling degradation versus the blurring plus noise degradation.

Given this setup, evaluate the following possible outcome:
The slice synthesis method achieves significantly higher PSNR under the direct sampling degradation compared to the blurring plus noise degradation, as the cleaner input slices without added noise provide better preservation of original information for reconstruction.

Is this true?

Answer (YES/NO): YES